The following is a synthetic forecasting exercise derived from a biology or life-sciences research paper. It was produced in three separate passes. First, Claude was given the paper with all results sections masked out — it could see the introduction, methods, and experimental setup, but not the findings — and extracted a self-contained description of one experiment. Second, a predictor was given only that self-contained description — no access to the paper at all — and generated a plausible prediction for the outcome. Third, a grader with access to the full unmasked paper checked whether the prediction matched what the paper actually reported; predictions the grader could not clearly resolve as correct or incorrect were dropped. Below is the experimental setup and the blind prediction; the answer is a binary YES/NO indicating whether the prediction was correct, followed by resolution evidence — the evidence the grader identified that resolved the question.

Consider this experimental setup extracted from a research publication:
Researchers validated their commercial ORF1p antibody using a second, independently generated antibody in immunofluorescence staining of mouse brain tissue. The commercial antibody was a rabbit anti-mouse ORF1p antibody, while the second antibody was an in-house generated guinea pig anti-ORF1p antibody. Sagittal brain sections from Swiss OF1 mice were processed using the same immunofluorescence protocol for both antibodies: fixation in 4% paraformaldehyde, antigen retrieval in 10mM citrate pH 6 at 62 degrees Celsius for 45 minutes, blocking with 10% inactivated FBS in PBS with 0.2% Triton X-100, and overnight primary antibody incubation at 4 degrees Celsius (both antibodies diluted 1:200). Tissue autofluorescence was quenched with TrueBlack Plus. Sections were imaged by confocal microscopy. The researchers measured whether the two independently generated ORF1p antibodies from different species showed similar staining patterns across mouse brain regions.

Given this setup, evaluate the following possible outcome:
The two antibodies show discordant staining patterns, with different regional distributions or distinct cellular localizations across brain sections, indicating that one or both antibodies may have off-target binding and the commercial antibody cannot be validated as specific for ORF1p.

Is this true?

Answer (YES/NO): NO